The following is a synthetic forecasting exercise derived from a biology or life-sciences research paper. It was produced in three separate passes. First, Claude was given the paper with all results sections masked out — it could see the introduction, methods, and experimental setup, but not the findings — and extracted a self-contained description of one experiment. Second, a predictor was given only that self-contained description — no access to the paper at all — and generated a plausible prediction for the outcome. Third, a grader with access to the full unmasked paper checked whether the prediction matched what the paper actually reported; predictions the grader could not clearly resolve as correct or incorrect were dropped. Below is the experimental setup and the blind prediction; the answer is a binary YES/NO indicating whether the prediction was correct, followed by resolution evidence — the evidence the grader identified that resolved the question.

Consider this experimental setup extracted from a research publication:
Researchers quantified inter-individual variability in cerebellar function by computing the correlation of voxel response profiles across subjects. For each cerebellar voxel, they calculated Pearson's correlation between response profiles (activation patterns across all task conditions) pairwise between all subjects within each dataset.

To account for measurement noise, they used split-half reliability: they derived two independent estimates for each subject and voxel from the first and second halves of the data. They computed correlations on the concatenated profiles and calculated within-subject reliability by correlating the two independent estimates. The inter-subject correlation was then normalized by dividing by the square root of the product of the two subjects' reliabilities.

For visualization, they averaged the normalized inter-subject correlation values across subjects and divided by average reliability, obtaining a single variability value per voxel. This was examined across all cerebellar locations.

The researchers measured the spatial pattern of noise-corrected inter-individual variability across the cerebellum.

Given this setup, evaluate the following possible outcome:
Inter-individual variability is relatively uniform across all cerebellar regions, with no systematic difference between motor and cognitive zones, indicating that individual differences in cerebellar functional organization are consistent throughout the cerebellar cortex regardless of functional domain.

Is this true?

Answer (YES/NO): NO